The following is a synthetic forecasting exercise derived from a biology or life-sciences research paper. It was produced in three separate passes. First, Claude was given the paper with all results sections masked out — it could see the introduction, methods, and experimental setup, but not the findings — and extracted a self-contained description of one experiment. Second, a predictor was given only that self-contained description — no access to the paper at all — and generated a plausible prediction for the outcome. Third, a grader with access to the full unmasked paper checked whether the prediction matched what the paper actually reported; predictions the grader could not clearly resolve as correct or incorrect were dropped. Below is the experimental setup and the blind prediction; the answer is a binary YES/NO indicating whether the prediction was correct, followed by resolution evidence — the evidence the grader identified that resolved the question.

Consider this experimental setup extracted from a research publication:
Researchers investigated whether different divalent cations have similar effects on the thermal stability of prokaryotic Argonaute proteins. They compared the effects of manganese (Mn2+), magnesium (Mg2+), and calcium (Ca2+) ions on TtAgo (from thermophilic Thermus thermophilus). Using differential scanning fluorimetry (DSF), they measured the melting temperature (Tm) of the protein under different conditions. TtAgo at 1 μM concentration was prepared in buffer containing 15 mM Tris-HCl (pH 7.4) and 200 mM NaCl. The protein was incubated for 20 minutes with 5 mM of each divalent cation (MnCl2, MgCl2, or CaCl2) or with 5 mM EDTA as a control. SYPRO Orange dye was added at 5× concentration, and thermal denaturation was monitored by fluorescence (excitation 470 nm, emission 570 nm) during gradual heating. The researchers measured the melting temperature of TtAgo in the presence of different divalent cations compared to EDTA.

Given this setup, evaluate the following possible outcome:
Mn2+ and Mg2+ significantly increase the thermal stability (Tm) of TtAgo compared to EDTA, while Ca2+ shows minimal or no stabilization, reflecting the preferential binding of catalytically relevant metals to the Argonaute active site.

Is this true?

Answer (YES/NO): NO